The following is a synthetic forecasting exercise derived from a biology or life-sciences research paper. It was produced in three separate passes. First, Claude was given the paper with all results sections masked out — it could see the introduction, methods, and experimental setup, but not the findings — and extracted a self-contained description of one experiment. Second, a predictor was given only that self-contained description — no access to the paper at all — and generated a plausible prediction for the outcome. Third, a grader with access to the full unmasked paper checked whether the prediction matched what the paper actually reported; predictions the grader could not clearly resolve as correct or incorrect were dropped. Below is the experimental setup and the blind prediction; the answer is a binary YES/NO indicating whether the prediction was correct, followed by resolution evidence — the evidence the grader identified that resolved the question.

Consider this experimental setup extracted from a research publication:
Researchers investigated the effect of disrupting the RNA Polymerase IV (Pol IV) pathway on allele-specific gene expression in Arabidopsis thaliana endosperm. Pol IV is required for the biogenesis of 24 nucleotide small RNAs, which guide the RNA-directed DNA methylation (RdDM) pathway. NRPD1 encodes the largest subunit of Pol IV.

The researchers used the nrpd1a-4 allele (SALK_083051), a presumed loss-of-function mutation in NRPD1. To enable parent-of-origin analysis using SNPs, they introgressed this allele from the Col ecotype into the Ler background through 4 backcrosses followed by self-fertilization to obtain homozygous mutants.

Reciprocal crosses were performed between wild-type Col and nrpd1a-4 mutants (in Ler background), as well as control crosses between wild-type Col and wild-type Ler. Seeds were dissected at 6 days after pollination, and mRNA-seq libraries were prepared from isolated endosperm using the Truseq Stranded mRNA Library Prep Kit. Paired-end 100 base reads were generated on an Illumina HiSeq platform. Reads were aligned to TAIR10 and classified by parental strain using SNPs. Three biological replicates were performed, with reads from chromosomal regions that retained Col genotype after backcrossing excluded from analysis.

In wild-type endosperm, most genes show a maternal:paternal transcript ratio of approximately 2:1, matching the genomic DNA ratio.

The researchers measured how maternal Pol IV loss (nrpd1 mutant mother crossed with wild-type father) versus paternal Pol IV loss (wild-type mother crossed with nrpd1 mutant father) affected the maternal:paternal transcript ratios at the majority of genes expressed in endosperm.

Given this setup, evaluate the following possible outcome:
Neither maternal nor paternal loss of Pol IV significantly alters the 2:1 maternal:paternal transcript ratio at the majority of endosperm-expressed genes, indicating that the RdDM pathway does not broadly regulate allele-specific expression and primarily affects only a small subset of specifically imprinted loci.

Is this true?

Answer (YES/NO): NO